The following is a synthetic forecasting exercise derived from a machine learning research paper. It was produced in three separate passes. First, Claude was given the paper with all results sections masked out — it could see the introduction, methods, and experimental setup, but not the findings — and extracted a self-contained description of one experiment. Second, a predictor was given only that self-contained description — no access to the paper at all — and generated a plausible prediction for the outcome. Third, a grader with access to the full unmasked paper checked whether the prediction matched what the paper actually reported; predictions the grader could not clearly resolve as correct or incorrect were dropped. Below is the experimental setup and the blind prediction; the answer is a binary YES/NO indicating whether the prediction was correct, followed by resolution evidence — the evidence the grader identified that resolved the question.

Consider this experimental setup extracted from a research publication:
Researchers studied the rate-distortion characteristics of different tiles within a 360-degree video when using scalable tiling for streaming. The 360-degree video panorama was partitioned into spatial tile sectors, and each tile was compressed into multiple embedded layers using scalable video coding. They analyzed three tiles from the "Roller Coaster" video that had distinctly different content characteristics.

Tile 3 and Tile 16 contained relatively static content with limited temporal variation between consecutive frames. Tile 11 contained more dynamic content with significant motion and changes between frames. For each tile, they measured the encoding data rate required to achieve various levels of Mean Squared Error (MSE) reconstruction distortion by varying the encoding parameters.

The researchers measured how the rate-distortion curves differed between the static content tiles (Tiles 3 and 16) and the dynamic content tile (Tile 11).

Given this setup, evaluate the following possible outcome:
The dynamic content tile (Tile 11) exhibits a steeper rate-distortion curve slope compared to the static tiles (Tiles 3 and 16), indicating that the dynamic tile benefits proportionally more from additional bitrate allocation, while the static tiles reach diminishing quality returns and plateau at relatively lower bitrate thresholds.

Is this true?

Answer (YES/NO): NO